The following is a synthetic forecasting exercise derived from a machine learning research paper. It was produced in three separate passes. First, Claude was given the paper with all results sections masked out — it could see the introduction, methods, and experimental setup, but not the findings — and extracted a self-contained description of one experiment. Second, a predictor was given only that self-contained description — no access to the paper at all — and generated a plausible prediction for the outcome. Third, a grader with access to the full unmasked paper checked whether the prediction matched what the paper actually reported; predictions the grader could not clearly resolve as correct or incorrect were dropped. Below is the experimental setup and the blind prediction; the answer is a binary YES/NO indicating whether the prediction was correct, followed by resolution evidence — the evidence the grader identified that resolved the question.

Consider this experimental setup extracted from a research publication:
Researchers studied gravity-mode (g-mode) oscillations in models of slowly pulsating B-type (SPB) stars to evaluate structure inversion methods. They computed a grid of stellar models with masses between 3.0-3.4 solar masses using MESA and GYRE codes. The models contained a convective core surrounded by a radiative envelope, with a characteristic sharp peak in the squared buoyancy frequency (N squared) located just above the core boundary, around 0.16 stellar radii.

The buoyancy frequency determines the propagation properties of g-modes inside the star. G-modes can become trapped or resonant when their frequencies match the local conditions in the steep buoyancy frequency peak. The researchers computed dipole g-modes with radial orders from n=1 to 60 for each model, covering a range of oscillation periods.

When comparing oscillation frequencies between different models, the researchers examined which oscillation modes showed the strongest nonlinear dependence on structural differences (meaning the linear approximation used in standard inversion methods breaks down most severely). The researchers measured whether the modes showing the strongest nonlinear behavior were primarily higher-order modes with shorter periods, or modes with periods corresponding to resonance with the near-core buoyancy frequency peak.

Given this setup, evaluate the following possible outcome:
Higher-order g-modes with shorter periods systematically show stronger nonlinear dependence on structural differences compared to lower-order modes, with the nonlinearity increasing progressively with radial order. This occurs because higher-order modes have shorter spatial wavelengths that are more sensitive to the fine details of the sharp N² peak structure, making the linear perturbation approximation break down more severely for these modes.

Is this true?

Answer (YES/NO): NO